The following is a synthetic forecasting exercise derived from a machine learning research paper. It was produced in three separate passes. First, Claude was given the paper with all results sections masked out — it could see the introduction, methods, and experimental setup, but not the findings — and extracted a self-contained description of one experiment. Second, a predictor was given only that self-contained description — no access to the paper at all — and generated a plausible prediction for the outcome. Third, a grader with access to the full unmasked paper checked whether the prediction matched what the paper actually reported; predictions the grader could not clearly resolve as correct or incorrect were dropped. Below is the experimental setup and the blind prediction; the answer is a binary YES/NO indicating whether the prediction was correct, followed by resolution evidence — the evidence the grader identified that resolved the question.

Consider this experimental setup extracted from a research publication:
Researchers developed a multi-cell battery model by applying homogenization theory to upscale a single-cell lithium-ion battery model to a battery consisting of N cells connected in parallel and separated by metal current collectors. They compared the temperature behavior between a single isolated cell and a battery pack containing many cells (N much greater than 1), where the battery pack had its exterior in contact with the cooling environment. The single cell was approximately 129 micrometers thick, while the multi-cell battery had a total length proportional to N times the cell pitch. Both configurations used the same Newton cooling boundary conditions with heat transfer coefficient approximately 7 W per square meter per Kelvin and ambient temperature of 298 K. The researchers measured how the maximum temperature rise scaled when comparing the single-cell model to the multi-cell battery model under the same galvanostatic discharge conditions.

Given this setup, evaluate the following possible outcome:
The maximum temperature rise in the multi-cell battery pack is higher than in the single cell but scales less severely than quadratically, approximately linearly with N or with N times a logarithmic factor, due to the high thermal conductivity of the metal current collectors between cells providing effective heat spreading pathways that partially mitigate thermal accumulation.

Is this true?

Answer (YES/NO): NO